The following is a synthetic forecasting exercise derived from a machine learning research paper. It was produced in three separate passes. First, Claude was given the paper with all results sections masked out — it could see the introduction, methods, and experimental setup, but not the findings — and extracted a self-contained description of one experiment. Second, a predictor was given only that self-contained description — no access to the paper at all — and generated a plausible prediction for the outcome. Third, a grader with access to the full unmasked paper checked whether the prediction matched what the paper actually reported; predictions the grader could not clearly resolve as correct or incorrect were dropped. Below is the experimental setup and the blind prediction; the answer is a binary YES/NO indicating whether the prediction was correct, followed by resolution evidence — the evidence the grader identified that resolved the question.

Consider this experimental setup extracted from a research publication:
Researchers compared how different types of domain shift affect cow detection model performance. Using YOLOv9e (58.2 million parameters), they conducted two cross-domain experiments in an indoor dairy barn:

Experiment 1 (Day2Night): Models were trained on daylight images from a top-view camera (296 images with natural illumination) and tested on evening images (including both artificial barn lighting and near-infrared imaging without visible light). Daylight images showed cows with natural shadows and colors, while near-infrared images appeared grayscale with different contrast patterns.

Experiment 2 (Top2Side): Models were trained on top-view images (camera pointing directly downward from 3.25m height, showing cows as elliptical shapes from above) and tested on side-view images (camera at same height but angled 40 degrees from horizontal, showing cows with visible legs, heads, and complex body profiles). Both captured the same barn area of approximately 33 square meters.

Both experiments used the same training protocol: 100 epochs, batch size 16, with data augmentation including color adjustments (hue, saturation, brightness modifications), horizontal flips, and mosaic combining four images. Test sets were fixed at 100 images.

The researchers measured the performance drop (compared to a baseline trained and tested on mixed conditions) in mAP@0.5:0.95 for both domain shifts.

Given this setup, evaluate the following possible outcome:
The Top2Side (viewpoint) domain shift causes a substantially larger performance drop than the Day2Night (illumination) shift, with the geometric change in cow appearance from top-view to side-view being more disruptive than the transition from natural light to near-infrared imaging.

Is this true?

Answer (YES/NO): YES